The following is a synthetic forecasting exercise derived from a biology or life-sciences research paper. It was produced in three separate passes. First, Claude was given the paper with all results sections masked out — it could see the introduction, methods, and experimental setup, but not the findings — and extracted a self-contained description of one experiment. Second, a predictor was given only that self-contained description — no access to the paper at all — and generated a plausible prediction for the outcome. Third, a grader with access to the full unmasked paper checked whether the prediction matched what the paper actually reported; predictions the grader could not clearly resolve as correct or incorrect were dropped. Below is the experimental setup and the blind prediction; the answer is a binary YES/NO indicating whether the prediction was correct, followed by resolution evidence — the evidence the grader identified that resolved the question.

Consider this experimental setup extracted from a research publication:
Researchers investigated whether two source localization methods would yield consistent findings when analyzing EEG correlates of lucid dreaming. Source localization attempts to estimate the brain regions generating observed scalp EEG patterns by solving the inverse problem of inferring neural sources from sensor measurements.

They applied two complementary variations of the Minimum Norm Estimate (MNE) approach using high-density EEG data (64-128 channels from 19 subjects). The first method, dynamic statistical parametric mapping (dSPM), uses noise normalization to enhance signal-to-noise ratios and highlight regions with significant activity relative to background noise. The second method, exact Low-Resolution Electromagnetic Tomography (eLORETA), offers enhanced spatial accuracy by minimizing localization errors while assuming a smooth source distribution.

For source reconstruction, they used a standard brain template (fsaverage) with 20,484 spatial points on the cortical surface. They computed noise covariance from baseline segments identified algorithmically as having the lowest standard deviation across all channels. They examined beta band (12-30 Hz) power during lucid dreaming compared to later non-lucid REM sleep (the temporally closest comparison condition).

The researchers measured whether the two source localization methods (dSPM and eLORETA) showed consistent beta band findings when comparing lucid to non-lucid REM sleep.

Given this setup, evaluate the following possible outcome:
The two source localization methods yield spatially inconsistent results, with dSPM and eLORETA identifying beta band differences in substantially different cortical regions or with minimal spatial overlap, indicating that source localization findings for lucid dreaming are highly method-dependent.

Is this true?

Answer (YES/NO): NO